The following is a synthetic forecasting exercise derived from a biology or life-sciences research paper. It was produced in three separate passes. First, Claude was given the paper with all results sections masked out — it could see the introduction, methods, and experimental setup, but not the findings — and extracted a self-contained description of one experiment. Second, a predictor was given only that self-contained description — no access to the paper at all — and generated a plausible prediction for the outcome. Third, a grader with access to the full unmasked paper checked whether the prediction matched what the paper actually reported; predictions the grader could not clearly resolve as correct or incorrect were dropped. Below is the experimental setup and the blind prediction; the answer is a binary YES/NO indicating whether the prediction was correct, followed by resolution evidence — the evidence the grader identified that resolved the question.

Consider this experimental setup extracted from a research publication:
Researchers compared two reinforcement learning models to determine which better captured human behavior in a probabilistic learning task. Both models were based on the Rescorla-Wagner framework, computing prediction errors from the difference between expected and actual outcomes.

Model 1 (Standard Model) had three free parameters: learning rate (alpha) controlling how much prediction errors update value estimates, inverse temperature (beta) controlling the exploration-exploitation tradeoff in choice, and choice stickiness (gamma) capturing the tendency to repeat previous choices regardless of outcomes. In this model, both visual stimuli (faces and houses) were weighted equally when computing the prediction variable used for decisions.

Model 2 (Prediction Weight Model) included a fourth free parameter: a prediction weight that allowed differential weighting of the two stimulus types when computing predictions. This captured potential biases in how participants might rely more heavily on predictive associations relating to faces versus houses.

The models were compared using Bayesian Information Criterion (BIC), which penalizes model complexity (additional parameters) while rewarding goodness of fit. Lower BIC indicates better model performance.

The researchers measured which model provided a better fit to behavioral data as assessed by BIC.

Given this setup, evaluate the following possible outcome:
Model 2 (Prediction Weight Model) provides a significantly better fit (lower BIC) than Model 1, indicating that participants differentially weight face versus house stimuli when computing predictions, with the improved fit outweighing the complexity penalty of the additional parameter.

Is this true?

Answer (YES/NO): NO